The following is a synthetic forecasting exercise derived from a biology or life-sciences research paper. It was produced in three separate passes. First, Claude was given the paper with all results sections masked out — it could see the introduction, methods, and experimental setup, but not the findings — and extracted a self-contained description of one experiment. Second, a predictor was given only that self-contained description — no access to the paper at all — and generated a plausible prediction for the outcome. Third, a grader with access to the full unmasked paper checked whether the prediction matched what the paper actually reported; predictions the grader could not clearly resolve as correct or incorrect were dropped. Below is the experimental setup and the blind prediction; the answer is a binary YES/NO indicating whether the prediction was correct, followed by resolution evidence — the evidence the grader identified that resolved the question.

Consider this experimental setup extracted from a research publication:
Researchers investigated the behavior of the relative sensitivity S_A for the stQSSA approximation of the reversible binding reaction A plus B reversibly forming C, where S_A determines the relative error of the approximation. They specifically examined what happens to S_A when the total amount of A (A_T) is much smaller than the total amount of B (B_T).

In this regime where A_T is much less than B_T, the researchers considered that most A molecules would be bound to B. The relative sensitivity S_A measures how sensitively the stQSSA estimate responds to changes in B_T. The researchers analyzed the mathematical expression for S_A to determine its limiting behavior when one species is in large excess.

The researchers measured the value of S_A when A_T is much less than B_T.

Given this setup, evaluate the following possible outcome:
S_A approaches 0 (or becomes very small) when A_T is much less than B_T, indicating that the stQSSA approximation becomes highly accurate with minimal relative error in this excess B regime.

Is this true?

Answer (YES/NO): YES